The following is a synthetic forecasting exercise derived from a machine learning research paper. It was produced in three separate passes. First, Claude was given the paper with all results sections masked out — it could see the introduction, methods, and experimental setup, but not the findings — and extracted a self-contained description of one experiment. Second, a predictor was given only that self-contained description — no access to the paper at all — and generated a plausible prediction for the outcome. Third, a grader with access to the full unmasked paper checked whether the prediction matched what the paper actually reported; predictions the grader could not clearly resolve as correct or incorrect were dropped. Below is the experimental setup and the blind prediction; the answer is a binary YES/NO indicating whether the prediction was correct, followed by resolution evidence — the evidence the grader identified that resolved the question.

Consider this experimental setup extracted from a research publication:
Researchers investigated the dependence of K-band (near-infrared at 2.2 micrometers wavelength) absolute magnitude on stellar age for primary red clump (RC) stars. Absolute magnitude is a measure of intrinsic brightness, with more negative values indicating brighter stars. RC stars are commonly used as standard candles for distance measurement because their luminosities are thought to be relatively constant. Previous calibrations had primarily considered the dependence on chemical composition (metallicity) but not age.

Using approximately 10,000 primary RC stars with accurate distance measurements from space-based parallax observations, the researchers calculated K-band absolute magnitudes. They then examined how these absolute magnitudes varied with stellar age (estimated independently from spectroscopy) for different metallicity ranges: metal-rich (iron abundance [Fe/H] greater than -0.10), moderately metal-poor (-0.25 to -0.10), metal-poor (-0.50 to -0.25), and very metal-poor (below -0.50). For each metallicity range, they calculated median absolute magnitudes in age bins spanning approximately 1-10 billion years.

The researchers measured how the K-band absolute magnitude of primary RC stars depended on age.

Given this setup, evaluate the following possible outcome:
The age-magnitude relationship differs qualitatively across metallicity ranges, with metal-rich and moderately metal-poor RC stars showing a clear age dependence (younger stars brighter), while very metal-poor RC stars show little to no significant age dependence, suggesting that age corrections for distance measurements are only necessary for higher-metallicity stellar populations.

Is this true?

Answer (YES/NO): NO